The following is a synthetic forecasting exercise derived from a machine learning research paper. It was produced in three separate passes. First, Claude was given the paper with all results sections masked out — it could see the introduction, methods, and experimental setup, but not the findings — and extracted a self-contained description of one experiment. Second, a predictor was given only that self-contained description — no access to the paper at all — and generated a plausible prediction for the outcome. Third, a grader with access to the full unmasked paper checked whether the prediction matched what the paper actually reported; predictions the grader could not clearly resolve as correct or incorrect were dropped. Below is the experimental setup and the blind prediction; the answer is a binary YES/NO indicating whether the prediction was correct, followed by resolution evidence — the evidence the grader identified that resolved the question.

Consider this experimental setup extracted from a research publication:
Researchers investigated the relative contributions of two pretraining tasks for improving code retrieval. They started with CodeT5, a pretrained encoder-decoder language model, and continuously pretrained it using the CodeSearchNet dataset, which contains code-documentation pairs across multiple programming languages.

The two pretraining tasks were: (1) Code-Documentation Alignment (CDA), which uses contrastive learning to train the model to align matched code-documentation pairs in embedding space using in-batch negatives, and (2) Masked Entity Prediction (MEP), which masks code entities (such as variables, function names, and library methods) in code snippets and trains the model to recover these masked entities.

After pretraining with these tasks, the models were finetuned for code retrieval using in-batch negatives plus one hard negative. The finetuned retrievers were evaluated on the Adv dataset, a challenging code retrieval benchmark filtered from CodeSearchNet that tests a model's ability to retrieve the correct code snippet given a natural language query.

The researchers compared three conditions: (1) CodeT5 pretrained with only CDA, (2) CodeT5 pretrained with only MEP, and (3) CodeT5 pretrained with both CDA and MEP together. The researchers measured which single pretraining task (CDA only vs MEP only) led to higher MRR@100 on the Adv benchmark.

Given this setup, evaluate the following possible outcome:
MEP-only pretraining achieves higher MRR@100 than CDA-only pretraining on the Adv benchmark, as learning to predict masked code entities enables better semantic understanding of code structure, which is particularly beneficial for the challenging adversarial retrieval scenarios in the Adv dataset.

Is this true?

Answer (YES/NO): NO